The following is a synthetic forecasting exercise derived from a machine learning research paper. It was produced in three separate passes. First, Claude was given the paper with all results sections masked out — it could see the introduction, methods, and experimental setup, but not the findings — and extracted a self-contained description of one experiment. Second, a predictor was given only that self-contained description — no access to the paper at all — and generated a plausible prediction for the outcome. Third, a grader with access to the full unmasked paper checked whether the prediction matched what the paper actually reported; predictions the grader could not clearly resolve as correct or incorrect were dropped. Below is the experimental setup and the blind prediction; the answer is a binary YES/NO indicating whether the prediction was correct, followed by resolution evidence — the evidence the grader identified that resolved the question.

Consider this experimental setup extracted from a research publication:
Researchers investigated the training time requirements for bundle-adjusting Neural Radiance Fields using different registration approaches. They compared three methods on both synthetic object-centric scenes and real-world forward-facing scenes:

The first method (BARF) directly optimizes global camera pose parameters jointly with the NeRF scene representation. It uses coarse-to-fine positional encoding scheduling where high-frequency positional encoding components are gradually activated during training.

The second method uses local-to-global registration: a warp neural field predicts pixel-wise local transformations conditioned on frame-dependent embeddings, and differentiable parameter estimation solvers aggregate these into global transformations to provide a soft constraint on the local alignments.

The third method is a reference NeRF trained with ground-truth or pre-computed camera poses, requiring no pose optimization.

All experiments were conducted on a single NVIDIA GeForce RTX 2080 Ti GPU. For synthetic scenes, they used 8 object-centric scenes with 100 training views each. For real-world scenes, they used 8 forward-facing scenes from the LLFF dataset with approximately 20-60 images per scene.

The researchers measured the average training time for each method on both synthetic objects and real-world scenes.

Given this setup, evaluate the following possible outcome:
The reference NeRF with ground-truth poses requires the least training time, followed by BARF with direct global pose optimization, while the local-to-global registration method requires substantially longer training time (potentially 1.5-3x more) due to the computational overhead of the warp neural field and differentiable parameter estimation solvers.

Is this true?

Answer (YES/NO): NO